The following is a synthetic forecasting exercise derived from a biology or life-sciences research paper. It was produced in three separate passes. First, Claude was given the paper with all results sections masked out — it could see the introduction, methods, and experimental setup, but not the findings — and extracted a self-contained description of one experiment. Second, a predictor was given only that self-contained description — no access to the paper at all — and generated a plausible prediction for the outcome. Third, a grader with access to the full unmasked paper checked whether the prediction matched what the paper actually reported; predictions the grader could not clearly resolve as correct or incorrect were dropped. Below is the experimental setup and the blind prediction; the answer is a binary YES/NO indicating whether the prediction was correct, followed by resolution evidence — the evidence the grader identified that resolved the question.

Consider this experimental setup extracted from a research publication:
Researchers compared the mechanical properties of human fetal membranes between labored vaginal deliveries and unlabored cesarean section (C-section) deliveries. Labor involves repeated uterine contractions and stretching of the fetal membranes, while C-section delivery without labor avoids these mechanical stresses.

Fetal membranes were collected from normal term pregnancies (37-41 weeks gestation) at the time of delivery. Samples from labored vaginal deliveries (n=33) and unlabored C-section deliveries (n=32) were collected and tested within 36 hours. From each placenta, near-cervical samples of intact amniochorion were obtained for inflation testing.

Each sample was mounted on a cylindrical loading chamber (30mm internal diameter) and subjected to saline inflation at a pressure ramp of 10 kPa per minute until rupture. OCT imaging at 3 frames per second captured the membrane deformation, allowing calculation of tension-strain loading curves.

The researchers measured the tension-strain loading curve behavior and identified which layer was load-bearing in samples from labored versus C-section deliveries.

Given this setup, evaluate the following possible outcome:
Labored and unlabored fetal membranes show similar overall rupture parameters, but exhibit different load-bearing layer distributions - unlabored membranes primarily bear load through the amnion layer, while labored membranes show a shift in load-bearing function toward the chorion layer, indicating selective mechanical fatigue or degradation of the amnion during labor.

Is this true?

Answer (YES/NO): NO